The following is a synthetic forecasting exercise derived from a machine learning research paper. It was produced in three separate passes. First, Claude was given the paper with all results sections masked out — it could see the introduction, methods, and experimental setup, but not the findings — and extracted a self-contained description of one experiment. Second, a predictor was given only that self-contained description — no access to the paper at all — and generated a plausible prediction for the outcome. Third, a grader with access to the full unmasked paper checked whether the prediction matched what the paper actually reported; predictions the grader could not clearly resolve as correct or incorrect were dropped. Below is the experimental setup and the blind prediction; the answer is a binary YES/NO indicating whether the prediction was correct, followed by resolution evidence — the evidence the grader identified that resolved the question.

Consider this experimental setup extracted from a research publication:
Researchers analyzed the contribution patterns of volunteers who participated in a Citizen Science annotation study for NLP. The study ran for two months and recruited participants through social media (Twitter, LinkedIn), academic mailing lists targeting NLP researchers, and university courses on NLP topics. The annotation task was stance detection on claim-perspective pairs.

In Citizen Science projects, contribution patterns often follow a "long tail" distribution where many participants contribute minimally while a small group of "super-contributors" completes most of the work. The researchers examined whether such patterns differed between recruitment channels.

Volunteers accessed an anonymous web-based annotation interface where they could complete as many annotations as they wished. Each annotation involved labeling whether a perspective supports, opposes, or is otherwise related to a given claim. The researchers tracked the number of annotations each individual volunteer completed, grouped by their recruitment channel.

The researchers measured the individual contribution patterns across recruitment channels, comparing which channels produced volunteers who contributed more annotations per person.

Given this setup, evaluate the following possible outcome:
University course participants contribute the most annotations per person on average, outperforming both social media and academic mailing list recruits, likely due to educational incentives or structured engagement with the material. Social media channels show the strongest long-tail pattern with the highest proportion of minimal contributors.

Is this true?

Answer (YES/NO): YES